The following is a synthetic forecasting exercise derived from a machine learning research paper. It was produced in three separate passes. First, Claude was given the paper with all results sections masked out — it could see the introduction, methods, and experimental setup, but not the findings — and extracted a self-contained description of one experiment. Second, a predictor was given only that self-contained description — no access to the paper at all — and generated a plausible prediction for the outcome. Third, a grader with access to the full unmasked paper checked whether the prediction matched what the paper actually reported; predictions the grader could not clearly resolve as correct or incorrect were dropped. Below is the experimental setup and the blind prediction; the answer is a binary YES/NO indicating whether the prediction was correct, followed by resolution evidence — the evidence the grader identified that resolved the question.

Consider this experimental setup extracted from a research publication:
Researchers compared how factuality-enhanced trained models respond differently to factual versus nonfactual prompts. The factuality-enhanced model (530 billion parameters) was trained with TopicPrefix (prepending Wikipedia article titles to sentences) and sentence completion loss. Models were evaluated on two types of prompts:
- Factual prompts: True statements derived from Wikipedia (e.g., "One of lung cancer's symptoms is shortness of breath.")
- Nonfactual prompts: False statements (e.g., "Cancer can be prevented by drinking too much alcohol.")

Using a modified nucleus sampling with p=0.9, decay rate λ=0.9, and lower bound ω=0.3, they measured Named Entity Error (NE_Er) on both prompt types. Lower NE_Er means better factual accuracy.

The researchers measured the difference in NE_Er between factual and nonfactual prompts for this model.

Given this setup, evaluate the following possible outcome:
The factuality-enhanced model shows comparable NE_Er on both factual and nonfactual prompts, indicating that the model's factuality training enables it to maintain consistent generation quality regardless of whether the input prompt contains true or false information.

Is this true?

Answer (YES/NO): NO